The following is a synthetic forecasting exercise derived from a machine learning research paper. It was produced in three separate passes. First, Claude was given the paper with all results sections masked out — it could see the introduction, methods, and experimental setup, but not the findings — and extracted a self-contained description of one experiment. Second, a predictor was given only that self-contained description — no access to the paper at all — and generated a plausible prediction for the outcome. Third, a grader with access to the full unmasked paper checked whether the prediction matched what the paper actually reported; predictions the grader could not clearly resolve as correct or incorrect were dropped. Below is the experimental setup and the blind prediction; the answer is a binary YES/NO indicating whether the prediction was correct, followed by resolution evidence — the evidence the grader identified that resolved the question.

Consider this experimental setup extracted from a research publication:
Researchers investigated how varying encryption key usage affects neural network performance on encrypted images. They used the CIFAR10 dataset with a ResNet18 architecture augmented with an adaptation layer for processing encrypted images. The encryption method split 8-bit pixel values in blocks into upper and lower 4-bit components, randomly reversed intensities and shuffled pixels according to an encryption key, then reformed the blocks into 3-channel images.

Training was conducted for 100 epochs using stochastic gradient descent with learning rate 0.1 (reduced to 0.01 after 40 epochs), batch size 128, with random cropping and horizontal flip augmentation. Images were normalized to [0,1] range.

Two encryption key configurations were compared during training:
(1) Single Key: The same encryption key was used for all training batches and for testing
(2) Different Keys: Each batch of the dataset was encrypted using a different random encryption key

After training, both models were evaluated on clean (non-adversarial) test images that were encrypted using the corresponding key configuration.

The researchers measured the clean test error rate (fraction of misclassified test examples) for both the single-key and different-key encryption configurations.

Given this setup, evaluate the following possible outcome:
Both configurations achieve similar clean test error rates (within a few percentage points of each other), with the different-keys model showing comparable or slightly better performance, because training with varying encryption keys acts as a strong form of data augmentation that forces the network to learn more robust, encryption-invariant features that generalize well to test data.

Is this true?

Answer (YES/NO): NO